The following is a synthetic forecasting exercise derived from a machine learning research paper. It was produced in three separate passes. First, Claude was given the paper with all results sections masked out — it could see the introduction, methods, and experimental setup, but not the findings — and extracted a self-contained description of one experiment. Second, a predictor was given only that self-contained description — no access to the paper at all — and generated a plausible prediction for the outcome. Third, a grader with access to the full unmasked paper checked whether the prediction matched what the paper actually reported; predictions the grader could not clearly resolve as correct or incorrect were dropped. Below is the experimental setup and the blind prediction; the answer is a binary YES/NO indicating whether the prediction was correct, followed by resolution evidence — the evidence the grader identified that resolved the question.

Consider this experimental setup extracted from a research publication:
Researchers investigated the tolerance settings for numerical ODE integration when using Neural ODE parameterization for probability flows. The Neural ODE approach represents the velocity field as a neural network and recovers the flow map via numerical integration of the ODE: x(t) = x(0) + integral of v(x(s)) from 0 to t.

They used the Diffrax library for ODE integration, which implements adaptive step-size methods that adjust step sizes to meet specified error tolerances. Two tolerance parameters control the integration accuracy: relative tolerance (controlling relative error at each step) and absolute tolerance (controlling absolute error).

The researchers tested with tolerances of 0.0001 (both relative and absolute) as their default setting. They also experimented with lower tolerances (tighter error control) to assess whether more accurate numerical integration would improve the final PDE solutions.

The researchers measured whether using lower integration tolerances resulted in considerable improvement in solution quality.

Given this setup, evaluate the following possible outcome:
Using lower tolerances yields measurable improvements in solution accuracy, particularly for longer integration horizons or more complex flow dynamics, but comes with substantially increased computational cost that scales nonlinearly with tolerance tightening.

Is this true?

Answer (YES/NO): NO